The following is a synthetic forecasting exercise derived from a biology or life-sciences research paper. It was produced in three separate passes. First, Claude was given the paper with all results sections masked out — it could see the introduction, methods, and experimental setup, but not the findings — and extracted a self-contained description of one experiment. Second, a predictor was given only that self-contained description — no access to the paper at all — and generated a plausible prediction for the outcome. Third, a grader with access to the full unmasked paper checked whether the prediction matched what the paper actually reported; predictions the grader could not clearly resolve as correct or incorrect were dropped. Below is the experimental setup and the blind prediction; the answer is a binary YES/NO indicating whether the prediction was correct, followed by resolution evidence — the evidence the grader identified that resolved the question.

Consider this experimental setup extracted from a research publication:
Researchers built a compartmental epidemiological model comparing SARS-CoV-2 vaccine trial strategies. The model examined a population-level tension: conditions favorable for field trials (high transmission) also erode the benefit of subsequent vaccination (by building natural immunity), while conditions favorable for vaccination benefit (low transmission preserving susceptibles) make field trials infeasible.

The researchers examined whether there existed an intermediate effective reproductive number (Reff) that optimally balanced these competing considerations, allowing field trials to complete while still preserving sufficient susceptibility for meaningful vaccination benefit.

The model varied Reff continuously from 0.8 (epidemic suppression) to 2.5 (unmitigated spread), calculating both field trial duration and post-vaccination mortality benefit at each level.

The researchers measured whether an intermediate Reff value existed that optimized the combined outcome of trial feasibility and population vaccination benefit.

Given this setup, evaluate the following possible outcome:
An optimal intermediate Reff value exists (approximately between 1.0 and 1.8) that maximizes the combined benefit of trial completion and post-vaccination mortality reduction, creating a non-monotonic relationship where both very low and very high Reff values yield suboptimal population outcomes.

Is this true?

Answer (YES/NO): NO